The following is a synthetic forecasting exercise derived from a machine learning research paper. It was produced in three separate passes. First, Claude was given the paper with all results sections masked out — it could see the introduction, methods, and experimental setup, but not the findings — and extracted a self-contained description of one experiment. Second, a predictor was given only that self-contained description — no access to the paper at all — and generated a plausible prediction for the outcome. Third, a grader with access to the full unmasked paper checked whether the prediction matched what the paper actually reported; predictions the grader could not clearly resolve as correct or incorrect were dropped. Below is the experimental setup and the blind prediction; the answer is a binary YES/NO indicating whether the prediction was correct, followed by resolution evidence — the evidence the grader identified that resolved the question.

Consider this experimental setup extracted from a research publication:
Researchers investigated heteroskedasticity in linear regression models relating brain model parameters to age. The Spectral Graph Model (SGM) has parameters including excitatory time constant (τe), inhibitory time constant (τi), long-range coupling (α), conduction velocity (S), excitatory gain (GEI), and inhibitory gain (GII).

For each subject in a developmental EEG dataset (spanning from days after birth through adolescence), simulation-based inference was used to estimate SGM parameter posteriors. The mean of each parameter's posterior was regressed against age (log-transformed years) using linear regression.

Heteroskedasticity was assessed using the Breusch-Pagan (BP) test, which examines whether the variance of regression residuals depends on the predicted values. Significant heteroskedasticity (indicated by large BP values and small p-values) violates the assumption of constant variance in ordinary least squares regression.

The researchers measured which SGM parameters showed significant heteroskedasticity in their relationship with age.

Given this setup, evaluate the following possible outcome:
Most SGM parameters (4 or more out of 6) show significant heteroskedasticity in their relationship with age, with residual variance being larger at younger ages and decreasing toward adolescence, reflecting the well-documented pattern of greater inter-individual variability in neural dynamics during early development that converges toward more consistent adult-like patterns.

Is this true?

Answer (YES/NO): NO